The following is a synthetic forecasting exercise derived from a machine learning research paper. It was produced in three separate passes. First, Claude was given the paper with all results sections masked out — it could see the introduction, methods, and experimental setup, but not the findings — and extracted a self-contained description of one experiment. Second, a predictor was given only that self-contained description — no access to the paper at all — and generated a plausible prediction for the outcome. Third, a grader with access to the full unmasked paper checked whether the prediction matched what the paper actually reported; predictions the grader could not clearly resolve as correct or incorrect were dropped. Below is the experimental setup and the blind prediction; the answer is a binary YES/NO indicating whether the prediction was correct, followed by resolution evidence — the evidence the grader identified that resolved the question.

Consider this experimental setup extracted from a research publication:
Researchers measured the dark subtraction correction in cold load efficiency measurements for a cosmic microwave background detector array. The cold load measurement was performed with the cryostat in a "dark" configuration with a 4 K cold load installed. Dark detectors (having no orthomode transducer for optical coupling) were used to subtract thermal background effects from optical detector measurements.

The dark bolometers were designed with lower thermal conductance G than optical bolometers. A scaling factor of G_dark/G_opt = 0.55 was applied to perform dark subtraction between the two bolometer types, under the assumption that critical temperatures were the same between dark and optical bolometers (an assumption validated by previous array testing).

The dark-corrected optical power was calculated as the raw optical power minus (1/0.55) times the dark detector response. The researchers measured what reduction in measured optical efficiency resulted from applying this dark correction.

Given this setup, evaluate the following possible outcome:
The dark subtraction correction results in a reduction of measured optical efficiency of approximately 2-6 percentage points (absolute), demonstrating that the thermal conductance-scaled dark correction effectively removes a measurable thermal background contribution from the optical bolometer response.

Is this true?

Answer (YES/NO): NO